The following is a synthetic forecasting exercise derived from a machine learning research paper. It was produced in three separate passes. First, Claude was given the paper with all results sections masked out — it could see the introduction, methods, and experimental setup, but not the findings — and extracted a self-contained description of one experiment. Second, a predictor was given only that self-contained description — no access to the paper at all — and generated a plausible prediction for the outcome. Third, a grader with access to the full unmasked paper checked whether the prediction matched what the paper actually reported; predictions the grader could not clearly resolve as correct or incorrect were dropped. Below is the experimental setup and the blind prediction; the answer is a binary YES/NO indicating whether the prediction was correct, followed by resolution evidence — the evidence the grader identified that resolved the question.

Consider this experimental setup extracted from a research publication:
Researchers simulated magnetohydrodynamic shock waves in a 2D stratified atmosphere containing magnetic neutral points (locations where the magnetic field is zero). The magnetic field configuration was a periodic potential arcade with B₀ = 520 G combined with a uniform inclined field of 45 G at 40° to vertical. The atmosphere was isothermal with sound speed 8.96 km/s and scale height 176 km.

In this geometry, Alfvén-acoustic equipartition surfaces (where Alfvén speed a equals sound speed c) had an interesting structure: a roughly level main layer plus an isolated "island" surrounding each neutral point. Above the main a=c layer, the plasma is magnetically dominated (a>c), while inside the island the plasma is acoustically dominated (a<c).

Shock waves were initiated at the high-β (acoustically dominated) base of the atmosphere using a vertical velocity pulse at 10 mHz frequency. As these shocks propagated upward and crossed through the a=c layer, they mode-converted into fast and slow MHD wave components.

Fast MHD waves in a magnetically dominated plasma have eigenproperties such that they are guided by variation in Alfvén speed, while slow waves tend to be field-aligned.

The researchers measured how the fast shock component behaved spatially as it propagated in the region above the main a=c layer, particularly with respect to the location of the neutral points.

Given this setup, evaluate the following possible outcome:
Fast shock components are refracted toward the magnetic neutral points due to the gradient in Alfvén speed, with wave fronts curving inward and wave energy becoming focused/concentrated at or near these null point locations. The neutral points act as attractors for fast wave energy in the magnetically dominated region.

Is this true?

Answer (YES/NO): YES